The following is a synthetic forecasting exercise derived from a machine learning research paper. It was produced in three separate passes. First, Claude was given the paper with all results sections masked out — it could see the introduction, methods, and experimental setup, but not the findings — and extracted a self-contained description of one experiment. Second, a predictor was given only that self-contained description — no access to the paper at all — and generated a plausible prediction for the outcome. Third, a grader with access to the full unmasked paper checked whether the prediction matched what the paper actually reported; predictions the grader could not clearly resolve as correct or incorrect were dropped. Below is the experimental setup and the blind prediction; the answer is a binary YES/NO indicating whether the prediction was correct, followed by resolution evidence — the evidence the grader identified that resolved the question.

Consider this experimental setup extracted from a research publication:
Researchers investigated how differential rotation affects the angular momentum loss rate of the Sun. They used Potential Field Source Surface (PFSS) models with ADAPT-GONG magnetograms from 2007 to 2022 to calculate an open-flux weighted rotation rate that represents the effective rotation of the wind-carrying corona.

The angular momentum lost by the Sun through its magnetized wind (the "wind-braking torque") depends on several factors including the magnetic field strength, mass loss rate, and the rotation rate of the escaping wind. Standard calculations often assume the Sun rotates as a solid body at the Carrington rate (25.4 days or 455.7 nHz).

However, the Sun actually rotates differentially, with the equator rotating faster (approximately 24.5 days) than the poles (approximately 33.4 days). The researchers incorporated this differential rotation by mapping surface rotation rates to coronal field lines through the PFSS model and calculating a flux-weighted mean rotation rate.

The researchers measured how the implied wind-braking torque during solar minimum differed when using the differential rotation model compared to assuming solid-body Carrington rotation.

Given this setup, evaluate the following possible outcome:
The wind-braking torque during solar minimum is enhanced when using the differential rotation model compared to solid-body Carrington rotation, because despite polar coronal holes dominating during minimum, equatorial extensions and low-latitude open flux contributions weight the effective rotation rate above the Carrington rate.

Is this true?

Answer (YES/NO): NO